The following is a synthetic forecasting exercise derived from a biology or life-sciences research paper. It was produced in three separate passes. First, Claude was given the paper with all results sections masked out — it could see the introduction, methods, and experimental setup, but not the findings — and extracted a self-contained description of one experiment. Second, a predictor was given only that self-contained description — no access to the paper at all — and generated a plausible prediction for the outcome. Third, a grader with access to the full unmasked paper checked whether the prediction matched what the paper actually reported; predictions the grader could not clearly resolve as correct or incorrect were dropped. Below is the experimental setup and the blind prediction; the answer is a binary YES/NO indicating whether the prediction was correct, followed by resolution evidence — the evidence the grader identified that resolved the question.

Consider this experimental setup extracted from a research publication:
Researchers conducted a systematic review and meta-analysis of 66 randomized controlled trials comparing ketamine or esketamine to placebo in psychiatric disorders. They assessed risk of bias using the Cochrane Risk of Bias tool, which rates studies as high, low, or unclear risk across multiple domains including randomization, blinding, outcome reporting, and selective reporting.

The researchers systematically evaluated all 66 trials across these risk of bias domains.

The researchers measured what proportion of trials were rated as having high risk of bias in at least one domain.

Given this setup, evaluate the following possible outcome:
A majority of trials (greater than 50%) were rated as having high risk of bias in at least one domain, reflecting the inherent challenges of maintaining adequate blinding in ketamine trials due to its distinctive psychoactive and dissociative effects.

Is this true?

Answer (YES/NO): YES